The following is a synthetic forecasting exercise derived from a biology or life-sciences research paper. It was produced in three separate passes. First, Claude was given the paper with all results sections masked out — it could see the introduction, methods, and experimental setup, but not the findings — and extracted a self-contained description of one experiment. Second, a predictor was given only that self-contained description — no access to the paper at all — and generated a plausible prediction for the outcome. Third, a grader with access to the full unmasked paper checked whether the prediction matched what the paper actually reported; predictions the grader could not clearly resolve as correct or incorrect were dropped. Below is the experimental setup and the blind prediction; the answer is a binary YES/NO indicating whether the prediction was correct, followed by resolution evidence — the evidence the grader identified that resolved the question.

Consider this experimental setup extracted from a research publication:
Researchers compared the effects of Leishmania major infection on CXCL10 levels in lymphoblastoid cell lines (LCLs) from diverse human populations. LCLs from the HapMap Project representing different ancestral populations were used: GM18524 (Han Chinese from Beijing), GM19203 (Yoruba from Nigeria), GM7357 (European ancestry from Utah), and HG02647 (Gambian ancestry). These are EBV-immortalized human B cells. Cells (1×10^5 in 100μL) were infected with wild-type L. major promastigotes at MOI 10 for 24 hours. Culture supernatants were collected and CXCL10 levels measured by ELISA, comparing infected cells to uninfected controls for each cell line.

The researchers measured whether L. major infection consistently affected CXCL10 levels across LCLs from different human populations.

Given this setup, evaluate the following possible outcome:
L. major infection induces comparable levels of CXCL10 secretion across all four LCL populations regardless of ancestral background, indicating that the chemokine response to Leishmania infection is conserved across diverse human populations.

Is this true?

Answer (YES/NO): NO